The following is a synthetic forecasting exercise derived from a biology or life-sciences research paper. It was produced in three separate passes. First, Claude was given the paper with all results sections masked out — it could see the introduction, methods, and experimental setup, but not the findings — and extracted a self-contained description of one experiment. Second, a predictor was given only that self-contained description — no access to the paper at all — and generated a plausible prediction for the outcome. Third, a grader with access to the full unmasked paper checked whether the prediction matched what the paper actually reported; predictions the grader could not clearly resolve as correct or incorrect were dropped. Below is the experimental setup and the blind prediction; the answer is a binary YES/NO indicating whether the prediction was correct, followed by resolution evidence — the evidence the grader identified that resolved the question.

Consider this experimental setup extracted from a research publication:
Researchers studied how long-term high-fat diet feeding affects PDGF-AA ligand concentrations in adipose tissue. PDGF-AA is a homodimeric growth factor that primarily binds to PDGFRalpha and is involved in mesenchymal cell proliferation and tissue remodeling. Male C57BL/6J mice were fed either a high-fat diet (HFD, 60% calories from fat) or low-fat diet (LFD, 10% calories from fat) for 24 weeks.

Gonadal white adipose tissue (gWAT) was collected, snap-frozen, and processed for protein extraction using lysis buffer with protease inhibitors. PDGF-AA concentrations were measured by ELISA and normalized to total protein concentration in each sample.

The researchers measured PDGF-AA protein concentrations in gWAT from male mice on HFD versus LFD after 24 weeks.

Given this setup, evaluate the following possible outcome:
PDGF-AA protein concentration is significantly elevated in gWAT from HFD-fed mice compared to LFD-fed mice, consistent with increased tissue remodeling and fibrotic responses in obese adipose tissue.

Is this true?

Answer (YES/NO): NO